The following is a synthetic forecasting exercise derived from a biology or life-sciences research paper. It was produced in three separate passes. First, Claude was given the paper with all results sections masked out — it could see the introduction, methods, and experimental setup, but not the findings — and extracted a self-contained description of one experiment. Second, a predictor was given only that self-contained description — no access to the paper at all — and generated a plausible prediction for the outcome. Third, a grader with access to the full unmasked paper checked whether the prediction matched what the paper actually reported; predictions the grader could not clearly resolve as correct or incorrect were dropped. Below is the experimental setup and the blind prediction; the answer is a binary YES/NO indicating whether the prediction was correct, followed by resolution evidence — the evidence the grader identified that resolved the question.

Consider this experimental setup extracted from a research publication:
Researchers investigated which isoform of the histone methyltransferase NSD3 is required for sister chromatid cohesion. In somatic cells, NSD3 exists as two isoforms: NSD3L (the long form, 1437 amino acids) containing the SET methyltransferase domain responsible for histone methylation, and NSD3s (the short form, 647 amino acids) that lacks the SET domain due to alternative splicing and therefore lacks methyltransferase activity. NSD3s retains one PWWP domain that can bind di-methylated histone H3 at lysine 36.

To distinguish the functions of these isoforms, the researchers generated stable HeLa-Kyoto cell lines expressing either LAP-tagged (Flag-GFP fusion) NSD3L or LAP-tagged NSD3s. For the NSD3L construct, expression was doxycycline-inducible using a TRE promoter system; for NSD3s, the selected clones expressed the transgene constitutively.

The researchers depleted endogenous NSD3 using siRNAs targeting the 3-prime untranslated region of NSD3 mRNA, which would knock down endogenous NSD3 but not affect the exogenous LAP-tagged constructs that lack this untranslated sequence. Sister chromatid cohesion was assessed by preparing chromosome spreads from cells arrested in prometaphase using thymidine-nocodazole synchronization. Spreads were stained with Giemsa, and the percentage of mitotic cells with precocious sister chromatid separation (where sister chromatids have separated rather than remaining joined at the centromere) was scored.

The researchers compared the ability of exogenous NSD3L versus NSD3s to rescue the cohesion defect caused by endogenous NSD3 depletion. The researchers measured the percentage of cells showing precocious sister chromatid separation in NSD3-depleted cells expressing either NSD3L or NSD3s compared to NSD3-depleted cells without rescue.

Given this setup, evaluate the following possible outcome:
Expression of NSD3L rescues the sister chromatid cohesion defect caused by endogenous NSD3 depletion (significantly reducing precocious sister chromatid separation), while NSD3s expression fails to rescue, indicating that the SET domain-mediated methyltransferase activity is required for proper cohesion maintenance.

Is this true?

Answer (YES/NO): YES